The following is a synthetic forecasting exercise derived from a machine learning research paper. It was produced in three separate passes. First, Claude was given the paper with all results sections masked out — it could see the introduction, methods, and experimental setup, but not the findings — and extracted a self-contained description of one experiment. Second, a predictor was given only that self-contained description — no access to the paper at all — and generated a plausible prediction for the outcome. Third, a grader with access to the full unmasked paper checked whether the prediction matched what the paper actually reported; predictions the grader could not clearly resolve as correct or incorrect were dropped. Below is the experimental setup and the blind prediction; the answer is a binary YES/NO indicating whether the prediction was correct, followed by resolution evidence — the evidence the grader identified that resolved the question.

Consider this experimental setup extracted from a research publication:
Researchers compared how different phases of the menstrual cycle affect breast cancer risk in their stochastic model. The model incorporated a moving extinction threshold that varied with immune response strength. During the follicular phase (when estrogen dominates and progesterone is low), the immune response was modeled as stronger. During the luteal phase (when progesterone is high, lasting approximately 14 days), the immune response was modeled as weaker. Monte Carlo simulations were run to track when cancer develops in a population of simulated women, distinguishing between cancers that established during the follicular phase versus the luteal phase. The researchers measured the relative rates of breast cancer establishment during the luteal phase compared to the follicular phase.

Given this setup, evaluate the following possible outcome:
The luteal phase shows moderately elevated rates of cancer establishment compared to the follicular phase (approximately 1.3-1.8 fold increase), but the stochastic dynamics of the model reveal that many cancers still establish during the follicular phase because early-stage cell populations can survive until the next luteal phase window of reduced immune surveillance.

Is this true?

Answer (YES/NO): NO